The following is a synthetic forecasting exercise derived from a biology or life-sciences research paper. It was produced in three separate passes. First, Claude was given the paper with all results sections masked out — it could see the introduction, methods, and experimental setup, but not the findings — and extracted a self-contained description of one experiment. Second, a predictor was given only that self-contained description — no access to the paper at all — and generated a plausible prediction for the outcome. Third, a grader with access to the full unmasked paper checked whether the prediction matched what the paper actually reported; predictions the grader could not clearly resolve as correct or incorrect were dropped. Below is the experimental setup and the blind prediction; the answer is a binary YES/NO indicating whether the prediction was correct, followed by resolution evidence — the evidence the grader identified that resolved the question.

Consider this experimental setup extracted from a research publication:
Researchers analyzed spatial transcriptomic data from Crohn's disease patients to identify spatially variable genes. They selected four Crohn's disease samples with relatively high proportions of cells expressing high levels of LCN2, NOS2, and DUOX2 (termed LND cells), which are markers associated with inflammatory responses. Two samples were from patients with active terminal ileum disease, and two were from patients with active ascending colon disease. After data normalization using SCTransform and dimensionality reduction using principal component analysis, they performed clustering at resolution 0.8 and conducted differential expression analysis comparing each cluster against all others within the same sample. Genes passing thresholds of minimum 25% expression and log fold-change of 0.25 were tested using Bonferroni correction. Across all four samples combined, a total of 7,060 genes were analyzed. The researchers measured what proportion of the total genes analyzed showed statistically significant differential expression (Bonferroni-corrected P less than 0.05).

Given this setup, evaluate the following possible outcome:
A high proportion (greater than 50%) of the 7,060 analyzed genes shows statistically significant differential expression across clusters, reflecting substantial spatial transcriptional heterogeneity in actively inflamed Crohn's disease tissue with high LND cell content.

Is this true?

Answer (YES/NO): NO